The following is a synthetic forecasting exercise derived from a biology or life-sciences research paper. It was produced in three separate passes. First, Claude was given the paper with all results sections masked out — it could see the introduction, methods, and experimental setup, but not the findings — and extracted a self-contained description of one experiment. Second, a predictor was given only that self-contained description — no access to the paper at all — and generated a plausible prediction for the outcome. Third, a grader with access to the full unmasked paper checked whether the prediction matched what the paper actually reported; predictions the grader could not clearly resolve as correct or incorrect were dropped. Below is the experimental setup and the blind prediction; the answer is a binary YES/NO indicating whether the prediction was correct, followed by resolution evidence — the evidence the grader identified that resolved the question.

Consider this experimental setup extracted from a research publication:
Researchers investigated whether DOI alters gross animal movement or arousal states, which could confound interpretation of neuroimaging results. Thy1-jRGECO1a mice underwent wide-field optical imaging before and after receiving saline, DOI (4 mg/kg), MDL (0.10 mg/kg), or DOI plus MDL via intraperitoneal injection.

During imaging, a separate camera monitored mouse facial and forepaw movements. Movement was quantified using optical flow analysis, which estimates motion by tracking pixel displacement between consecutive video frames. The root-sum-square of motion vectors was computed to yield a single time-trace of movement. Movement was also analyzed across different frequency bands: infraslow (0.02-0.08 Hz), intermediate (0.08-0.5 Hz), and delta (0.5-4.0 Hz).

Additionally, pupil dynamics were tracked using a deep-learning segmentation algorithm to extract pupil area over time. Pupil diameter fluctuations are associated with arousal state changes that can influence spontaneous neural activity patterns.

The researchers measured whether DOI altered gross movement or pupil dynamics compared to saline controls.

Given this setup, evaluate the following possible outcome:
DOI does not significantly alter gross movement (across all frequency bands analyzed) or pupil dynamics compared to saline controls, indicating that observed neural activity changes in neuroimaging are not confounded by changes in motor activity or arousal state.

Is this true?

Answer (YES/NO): YES